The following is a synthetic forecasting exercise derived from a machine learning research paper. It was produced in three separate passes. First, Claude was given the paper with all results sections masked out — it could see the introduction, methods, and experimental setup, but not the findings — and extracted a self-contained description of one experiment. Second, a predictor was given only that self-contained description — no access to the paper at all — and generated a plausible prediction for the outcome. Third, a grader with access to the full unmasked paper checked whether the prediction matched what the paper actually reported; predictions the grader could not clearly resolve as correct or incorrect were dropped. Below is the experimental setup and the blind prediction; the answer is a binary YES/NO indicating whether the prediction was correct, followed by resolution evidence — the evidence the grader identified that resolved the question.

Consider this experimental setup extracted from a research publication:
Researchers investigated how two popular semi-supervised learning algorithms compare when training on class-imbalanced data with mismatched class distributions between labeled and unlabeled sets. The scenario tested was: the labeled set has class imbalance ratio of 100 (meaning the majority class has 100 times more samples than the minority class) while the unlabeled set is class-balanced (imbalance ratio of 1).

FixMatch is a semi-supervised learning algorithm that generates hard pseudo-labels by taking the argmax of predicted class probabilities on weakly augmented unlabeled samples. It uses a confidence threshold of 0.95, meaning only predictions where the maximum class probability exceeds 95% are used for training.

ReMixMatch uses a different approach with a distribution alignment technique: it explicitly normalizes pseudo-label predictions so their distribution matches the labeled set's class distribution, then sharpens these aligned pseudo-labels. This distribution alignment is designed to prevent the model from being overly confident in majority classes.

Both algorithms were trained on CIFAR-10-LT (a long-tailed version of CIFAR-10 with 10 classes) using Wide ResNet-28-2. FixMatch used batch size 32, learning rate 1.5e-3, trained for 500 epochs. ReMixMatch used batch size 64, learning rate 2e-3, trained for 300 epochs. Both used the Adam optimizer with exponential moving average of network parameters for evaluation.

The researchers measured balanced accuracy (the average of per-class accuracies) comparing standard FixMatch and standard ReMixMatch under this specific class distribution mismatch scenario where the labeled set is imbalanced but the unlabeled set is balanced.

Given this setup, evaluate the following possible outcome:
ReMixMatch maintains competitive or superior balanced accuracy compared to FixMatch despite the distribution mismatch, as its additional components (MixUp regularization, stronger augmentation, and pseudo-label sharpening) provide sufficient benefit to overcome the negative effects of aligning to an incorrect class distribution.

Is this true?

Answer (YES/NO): NO